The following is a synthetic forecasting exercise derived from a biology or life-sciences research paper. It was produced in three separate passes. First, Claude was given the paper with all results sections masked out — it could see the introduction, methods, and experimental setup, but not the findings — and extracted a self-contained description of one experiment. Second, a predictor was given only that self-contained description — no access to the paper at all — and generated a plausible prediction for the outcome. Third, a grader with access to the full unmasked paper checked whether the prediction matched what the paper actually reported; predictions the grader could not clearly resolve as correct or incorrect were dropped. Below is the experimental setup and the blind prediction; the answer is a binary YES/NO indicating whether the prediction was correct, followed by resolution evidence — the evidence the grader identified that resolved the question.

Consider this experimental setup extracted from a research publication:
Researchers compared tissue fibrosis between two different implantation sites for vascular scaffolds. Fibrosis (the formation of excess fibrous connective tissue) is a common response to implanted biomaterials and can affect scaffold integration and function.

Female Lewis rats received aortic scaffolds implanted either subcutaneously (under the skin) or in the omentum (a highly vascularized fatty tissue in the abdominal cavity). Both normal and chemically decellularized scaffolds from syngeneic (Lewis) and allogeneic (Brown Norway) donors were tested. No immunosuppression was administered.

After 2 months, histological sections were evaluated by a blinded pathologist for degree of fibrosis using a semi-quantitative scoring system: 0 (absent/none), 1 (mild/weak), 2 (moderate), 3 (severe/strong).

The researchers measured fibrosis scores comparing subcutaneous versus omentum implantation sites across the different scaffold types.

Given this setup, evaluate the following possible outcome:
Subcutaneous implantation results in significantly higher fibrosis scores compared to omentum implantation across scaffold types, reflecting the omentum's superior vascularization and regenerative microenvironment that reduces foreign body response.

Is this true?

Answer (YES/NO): NO